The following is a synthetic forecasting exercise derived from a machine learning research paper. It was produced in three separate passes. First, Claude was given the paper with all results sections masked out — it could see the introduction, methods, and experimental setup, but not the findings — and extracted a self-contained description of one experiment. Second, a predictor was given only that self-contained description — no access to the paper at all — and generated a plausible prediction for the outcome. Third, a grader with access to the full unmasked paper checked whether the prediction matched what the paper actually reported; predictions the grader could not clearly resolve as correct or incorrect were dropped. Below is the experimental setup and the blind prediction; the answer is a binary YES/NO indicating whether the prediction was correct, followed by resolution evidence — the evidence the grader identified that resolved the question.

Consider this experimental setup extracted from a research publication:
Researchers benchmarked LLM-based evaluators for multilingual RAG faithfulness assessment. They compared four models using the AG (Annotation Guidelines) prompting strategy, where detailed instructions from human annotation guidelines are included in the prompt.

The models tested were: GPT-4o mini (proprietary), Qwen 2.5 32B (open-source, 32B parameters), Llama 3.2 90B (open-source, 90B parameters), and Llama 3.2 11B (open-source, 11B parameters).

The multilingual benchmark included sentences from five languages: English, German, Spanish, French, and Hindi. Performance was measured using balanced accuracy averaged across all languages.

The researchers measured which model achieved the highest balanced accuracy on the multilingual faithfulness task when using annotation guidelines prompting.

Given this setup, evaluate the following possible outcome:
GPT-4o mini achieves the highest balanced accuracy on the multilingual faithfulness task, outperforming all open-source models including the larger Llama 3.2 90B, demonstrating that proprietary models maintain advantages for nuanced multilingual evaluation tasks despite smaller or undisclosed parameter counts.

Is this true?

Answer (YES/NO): NO